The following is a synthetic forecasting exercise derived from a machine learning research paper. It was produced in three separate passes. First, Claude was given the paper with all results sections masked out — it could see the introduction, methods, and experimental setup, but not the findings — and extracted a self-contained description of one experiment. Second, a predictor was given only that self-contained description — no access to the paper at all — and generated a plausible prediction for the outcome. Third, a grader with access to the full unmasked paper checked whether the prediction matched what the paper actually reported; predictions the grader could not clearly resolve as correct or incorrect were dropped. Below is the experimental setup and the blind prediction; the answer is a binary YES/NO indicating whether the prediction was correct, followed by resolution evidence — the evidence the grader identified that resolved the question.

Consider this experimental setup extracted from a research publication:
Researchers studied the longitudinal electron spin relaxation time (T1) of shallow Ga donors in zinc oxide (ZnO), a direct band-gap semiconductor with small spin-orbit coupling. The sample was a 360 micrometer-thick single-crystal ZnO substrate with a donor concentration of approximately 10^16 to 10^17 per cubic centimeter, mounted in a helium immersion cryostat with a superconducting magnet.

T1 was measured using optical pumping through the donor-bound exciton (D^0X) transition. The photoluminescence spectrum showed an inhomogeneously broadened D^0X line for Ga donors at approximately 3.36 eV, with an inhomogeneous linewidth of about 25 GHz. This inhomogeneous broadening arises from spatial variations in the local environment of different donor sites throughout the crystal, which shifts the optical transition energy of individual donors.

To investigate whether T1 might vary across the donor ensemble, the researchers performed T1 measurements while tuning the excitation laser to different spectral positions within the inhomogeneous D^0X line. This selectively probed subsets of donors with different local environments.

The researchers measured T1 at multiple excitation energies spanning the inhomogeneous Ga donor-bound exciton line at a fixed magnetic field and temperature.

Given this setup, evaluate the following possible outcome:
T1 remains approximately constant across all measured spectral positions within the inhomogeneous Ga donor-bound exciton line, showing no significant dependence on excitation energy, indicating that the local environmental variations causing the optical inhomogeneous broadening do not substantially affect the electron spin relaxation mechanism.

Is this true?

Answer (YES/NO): NO